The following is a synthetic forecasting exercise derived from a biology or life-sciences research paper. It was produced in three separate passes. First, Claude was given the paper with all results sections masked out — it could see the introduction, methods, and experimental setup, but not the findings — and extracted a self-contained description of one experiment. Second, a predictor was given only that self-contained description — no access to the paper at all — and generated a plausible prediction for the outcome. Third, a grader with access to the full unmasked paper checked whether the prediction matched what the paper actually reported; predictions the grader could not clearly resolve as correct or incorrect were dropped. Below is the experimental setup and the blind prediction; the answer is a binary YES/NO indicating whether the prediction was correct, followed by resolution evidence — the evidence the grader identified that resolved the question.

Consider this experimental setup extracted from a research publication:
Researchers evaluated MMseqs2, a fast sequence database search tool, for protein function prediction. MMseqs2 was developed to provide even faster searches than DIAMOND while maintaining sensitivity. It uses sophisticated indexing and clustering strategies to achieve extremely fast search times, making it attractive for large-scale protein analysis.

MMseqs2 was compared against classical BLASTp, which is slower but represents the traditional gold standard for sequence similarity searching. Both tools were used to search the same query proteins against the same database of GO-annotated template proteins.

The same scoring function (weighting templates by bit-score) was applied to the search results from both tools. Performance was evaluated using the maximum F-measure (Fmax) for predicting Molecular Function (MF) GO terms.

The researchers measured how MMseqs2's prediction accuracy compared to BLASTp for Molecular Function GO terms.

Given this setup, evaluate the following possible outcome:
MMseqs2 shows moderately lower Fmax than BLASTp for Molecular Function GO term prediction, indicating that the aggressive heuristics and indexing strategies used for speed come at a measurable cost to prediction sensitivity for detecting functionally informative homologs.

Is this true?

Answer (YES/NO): NO